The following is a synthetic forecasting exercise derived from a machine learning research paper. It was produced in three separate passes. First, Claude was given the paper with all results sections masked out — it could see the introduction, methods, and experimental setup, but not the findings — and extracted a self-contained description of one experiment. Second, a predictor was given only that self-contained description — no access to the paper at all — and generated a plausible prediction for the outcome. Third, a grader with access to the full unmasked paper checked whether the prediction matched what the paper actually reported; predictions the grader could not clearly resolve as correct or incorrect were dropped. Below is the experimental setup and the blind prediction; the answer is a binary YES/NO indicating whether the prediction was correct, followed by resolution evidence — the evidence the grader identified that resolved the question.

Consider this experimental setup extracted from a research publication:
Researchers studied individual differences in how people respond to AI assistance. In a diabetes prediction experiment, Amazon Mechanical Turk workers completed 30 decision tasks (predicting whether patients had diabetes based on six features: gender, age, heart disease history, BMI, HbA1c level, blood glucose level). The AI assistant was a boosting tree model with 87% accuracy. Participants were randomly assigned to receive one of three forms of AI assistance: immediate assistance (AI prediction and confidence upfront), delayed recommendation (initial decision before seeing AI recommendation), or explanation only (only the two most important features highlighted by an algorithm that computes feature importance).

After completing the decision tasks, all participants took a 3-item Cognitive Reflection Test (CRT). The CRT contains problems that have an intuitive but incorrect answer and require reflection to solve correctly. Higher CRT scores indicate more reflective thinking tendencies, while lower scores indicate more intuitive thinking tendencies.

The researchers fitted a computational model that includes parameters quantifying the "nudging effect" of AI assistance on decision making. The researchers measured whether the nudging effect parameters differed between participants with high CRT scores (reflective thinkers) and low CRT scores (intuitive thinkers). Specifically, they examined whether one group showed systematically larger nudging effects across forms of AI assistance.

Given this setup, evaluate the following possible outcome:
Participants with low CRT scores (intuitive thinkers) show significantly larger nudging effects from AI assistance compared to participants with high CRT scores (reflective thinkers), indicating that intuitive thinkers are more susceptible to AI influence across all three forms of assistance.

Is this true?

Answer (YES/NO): NO